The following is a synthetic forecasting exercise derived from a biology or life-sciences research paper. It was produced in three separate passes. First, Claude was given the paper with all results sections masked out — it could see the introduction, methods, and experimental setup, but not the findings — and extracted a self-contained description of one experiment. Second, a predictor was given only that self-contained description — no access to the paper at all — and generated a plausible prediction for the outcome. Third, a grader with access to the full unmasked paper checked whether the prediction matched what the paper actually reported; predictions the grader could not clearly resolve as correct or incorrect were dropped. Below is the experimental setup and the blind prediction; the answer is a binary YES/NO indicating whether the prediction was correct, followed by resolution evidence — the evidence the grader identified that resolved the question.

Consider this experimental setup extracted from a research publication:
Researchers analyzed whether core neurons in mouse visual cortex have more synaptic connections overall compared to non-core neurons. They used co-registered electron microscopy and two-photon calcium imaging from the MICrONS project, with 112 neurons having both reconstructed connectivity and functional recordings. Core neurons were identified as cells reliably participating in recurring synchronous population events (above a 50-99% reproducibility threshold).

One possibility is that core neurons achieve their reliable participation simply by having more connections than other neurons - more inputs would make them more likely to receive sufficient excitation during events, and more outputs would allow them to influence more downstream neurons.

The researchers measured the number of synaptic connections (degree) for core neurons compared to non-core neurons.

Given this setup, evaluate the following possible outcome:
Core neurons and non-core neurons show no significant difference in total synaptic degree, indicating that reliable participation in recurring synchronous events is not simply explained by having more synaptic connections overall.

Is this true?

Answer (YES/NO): YES